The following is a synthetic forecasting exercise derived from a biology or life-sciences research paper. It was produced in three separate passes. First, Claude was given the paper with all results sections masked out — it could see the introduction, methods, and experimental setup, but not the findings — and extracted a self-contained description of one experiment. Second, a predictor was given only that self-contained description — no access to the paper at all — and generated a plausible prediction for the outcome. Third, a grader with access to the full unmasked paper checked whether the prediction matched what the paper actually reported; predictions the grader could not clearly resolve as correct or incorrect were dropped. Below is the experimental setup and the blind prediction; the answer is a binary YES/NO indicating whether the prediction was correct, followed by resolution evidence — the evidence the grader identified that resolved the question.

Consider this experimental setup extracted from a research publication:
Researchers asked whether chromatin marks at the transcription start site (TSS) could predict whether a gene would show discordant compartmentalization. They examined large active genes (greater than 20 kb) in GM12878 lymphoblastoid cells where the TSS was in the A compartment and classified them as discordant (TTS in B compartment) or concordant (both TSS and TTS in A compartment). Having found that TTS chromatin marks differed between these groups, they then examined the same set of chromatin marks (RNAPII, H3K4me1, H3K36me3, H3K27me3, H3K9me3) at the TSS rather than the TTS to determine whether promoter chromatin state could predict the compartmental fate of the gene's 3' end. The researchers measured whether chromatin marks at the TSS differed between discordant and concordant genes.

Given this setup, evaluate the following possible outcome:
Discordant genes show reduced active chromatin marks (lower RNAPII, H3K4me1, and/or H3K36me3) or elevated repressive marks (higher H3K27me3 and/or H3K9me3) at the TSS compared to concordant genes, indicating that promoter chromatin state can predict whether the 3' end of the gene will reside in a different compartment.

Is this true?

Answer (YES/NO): NO